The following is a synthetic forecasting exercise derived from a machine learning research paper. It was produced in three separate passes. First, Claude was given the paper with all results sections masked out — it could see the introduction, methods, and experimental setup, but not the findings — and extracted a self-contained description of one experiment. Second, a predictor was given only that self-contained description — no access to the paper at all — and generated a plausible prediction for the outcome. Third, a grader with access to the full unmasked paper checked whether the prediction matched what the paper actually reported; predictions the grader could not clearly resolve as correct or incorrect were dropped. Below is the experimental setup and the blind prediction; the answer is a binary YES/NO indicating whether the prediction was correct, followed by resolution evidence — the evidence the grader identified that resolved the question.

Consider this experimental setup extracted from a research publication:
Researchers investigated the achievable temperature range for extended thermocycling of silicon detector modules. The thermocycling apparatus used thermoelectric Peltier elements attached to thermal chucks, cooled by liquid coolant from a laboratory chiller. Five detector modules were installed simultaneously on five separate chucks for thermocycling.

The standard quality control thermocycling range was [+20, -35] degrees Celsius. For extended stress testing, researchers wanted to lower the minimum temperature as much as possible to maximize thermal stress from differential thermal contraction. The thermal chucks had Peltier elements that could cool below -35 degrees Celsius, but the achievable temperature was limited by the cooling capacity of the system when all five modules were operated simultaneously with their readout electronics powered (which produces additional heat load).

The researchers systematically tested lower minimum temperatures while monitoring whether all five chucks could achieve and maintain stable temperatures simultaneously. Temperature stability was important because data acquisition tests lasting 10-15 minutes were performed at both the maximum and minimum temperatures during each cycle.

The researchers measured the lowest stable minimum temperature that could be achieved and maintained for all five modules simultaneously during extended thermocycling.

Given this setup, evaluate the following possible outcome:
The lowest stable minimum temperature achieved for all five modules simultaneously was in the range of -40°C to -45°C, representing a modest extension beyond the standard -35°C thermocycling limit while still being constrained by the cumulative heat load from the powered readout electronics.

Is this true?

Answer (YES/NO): YES